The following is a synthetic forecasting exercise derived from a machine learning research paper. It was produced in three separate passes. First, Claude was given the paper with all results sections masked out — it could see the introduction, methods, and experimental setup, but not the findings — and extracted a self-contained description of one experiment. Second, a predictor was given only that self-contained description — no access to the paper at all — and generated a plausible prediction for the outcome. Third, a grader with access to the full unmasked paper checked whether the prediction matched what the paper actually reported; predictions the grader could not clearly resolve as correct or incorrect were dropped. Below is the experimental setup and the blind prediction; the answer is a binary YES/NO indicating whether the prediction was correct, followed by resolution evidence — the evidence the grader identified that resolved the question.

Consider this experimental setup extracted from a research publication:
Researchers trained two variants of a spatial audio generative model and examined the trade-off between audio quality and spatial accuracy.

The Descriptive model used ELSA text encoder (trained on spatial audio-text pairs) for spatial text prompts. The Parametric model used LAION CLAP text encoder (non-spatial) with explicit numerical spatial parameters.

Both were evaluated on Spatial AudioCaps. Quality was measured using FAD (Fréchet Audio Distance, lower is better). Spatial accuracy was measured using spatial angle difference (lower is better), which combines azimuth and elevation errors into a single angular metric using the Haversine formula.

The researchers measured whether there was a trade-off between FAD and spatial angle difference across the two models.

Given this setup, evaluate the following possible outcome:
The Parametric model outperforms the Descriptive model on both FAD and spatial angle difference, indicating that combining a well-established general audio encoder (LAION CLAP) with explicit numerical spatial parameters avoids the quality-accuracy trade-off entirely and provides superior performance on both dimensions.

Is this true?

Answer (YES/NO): NO